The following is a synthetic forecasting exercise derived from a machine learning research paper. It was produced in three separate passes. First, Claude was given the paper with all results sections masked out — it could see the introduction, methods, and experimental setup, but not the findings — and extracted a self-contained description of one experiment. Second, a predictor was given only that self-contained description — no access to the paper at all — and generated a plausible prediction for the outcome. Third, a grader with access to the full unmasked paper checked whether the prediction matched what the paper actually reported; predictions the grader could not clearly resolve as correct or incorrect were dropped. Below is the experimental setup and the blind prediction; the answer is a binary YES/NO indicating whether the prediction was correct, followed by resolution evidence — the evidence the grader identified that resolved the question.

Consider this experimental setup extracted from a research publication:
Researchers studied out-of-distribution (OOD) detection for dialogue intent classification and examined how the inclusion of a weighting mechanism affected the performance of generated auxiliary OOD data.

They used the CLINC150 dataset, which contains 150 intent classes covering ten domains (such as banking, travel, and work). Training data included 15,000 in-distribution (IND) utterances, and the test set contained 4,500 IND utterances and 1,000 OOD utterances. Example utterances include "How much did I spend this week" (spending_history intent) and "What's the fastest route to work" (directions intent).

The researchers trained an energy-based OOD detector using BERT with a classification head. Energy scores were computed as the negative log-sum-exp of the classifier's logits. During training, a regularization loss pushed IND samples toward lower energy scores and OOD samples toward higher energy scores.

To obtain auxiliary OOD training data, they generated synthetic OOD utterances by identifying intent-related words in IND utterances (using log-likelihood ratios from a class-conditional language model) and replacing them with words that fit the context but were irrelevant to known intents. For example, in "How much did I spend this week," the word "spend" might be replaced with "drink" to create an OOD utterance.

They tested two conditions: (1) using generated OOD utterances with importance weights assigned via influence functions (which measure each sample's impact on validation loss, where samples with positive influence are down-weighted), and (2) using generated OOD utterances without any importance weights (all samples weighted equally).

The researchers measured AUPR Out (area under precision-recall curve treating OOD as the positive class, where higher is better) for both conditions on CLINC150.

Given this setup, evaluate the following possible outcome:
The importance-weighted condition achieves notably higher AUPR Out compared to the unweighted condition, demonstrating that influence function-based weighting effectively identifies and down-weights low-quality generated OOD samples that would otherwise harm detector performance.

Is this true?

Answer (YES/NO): NO